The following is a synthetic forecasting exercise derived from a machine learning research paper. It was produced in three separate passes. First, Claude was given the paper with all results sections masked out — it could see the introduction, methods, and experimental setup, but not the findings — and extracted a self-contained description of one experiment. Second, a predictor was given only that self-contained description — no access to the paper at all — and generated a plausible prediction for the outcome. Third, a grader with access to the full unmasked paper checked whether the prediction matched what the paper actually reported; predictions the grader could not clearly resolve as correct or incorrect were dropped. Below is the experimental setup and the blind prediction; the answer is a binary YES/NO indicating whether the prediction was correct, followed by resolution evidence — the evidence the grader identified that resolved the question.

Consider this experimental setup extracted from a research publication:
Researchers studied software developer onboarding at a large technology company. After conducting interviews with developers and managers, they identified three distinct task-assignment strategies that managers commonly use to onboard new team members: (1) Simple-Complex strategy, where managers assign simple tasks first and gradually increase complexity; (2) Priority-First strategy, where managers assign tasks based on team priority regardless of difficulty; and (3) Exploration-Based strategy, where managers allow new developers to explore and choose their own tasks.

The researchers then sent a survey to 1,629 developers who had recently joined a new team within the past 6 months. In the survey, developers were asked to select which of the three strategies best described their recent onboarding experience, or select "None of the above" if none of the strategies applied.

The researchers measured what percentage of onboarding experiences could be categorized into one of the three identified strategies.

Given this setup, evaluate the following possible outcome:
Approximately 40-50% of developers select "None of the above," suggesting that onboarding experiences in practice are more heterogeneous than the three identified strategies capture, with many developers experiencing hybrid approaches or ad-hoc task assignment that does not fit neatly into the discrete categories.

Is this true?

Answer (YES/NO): NO